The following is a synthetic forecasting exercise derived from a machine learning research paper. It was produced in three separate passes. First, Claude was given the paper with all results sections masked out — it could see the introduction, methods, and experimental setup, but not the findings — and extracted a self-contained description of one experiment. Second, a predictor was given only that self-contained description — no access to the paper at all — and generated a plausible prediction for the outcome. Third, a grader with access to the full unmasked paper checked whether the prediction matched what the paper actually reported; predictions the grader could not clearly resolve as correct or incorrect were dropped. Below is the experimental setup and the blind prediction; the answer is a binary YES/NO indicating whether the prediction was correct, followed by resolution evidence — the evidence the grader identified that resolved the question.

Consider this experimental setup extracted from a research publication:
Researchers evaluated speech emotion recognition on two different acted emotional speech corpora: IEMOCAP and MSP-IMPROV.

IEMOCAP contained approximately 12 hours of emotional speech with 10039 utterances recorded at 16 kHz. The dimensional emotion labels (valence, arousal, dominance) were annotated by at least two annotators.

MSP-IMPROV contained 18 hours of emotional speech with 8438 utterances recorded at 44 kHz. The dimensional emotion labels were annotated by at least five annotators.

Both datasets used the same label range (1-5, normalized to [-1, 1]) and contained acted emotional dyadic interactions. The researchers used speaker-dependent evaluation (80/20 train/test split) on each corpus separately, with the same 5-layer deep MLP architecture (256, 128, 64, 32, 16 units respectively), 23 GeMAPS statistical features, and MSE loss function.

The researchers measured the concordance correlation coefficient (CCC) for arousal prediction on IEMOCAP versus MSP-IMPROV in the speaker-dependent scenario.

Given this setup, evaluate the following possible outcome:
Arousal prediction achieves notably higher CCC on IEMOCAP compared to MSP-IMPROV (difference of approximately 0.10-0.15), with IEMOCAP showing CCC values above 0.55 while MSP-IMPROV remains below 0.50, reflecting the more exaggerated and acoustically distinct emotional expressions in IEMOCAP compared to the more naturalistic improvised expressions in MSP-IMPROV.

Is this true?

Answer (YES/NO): NO